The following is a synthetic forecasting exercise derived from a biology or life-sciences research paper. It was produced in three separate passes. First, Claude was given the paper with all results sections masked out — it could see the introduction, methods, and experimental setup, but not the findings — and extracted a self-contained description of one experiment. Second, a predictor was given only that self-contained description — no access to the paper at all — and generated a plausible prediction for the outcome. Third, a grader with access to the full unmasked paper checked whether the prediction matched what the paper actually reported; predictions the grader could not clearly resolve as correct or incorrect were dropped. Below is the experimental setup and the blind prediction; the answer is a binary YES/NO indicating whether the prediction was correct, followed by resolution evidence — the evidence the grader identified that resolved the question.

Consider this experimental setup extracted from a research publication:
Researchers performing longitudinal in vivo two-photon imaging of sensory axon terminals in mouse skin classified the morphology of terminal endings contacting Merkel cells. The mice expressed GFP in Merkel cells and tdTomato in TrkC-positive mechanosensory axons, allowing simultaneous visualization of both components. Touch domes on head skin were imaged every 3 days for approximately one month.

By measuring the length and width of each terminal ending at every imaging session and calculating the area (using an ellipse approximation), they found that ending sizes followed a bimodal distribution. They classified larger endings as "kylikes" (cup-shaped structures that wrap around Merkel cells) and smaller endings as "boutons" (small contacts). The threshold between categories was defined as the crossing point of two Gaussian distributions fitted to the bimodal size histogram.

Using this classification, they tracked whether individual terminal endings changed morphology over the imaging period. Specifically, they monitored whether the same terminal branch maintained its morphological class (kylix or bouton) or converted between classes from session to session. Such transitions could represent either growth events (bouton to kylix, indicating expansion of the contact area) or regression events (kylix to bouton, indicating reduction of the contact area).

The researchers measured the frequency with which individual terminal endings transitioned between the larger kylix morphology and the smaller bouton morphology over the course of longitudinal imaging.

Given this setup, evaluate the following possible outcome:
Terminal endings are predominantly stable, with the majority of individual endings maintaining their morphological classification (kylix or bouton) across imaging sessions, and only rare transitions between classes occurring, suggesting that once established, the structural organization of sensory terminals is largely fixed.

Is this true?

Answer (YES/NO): NO